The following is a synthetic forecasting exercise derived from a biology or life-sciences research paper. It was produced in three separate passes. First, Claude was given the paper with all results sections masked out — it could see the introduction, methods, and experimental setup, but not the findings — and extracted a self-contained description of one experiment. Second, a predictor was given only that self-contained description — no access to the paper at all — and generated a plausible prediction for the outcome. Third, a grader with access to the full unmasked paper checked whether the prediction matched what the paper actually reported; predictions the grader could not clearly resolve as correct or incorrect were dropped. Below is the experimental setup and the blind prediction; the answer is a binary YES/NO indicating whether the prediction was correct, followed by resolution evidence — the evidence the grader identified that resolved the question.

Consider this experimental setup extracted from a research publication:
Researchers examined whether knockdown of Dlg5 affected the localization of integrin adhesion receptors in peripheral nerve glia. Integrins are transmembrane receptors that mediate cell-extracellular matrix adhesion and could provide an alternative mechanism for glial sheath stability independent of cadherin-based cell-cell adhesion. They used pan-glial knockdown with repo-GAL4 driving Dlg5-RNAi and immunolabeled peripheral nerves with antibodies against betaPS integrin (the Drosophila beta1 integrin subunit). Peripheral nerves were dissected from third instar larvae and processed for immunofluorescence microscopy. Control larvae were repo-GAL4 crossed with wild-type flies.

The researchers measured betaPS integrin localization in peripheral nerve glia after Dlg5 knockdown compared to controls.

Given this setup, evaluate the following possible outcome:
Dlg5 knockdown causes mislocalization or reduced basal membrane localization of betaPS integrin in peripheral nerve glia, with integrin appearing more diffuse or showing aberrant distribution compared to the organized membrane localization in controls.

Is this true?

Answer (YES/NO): NO